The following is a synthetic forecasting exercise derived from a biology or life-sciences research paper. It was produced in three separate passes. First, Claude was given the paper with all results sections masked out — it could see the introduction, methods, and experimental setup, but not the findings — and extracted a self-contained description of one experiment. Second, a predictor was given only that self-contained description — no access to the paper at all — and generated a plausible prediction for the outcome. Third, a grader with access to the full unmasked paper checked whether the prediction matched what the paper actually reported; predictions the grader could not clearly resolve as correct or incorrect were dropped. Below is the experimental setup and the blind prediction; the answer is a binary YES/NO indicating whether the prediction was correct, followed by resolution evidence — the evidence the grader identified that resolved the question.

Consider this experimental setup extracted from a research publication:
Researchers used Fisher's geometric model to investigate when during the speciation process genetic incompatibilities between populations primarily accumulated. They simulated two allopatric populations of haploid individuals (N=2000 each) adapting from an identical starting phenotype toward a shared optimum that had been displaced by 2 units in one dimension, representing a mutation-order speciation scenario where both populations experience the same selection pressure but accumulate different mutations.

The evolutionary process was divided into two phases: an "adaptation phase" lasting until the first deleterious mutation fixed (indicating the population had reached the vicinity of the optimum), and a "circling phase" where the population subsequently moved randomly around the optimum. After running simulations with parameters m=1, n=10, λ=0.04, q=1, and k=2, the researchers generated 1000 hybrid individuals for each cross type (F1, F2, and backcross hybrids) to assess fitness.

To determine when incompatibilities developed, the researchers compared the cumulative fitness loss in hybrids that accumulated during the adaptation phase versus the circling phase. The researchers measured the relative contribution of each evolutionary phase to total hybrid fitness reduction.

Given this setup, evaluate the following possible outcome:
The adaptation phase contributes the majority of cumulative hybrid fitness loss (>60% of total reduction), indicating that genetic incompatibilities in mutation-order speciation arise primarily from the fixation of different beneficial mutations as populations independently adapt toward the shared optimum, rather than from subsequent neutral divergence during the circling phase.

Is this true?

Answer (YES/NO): YES